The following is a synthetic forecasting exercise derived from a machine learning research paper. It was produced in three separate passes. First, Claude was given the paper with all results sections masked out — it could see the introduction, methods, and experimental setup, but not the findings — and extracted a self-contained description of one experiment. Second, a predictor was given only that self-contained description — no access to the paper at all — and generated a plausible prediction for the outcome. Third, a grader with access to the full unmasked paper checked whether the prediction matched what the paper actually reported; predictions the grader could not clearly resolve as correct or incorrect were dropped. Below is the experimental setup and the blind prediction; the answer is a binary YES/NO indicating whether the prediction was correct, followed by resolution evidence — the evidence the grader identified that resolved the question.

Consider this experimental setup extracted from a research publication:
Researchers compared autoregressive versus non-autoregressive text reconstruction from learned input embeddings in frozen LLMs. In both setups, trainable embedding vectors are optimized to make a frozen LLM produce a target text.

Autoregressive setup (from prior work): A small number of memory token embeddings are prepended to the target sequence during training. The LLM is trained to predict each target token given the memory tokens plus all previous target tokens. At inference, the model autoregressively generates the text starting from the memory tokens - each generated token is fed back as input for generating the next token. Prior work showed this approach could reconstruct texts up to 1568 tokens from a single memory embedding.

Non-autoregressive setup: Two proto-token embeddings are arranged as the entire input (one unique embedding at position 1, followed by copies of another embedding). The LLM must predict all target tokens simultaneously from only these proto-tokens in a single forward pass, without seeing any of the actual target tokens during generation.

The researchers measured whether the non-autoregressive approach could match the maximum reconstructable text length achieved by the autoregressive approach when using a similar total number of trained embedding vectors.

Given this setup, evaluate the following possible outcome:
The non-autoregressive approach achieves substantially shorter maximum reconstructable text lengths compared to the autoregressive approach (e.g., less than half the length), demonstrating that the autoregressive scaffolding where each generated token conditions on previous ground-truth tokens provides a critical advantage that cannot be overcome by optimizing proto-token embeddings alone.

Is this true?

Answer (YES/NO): YES